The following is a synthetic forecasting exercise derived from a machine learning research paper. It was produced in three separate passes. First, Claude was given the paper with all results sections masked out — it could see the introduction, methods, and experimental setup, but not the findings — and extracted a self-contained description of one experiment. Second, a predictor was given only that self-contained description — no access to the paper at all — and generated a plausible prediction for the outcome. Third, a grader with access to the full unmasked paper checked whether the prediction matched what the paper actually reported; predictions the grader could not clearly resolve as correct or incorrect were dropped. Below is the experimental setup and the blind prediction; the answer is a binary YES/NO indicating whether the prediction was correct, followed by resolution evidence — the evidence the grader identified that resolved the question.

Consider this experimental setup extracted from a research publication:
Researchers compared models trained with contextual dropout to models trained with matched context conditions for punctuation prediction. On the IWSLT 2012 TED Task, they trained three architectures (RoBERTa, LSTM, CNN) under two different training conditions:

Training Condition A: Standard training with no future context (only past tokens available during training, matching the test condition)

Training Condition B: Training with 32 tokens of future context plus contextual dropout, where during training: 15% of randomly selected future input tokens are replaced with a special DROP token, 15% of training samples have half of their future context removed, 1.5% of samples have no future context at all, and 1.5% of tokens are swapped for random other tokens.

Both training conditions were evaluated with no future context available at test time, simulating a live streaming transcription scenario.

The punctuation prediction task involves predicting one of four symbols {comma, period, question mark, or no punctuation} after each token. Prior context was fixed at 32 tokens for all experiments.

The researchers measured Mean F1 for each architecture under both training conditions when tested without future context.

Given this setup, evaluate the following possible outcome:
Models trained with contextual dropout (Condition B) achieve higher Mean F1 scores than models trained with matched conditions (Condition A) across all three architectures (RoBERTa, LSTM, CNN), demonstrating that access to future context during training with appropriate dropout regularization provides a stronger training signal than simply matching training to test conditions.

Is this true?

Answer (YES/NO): NO